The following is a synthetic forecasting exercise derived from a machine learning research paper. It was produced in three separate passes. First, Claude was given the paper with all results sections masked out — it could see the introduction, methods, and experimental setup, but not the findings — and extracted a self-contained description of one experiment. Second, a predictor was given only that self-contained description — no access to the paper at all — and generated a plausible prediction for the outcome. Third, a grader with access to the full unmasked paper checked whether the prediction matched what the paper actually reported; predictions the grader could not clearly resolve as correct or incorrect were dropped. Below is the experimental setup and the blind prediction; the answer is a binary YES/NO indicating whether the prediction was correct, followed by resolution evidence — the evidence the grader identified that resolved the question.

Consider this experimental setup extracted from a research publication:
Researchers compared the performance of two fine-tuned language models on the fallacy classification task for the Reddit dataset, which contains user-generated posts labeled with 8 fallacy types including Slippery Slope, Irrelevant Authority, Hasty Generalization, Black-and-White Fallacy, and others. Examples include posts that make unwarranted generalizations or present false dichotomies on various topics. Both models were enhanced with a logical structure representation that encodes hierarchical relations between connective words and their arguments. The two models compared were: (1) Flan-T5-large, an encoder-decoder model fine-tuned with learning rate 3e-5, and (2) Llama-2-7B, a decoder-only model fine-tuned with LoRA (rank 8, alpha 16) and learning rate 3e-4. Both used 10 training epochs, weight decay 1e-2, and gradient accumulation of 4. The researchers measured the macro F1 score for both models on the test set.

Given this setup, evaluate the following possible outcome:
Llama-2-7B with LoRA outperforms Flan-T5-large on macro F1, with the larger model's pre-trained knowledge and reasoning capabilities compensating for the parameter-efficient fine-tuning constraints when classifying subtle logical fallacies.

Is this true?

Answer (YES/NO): YES